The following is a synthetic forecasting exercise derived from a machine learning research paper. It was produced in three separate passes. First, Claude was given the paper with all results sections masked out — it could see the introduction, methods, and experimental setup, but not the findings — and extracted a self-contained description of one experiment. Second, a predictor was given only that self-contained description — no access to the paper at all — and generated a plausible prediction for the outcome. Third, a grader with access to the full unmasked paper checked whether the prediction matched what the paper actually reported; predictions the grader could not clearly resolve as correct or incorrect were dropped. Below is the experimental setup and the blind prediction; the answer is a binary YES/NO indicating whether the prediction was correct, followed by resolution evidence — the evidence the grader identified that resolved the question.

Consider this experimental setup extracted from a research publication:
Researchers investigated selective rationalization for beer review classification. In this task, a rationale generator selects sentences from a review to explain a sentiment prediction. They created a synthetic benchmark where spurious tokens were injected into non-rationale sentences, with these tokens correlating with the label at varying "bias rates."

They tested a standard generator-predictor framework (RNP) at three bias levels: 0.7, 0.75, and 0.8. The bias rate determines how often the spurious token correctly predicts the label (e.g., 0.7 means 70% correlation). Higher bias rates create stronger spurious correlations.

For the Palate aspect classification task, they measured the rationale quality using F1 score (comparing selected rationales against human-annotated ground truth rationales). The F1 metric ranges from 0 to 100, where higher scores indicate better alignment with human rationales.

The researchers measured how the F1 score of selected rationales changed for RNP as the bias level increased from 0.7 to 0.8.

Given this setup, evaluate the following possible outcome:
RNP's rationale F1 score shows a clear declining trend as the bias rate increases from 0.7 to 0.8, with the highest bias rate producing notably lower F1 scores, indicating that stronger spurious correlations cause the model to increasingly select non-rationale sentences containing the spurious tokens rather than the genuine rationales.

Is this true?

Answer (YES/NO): YES